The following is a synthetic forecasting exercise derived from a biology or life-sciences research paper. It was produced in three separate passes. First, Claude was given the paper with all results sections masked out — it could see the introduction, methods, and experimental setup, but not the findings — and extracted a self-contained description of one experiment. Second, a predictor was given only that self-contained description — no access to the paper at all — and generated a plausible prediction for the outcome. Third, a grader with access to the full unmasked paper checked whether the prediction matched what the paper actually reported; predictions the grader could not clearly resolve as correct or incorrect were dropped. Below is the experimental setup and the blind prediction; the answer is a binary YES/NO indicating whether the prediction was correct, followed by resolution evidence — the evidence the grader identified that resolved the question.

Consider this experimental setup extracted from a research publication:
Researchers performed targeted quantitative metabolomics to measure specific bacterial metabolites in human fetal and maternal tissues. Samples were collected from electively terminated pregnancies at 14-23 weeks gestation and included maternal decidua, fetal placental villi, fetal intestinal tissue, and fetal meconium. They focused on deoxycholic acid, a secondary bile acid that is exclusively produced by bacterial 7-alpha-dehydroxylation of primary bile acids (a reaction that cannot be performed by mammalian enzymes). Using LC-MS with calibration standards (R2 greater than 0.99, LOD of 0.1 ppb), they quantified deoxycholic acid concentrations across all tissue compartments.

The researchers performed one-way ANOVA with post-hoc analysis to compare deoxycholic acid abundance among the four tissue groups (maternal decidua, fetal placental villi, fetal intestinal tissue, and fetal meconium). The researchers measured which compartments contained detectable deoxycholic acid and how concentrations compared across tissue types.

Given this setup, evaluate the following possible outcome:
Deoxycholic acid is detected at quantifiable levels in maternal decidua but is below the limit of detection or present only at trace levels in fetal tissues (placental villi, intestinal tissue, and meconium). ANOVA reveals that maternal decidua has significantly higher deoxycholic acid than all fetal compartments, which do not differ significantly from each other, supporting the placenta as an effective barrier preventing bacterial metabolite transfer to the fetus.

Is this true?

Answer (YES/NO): NO